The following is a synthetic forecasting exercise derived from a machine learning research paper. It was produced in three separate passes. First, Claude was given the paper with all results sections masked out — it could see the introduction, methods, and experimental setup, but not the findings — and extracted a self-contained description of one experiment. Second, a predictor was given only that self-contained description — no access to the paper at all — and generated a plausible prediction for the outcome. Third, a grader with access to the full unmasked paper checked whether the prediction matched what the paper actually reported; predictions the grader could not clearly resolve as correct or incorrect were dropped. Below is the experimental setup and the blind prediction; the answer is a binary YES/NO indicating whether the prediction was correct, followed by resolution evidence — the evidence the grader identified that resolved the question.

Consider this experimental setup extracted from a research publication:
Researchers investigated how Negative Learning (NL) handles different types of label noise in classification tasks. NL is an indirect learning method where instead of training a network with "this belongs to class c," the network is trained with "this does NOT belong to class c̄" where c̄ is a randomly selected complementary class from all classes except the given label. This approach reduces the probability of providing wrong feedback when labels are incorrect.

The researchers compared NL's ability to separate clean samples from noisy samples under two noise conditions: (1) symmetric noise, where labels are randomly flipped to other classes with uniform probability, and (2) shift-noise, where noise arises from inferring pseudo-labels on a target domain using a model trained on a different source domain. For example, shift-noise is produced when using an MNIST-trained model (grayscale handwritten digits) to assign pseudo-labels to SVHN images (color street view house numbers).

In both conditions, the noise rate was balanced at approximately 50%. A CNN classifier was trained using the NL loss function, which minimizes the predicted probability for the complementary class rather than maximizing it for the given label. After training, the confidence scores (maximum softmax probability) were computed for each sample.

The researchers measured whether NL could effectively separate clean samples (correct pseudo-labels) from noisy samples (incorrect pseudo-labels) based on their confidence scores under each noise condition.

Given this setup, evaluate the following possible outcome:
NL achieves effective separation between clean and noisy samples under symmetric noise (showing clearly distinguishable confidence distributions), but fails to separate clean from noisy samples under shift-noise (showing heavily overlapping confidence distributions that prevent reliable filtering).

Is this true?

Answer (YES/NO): YES